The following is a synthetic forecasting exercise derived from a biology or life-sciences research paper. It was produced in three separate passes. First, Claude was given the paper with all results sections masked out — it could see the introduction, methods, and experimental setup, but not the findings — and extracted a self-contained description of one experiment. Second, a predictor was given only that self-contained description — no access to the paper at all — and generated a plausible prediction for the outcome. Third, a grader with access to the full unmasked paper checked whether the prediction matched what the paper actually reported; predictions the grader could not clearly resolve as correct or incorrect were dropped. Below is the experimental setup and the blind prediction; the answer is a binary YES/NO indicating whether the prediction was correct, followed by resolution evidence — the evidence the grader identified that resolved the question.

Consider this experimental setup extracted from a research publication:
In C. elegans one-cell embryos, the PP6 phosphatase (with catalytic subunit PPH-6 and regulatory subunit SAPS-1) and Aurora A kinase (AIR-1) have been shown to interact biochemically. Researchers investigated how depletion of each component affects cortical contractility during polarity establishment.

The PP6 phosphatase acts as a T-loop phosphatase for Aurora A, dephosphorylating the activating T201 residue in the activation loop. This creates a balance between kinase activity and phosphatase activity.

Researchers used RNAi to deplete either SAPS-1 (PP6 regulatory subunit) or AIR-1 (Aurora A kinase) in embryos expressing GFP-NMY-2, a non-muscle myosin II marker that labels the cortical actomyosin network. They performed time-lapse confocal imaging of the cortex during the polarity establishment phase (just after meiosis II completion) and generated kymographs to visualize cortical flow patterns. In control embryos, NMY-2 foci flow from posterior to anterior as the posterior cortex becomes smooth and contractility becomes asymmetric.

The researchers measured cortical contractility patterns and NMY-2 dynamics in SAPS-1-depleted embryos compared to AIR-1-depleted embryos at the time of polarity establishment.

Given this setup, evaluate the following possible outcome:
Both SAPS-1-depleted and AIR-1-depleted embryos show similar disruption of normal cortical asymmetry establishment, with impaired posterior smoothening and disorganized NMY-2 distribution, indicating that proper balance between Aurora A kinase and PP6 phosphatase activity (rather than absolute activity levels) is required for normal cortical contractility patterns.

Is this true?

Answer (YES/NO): NO